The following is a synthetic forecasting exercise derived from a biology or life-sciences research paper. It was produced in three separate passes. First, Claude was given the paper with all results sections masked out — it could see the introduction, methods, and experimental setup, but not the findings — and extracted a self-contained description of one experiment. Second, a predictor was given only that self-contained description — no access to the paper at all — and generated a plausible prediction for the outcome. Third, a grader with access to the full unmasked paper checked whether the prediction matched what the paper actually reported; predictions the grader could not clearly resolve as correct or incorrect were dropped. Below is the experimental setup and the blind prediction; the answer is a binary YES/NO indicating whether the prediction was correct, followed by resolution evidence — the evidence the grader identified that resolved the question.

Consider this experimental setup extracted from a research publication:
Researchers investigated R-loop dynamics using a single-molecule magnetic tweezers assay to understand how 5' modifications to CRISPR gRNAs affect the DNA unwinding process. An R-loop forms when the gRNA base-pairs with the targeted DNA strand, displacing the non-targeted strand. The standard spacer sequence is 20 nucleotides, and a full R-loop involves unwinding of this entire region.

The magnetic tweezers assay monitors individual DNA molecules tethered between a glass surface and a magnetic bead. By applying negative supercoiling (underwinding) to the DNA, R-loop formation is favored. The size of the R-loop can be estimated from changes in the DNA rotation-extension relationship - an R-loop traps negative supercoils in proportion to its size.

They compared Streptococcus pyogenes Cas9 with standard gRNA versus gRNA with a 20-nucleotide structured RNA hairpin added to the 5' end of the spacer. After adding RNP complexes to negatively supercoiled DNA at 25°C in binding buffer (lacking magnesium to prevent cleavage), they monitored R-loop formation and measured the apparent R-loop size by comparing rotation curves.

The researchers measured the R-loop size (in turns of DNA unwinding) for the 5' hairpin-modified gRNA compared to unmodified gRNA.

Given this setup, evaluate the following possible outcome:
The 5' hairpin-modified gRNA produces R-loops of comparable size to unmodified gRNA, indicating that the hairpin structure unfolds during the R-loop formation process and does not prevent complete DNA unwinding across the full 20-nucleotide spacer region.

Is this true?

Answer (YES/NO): NO